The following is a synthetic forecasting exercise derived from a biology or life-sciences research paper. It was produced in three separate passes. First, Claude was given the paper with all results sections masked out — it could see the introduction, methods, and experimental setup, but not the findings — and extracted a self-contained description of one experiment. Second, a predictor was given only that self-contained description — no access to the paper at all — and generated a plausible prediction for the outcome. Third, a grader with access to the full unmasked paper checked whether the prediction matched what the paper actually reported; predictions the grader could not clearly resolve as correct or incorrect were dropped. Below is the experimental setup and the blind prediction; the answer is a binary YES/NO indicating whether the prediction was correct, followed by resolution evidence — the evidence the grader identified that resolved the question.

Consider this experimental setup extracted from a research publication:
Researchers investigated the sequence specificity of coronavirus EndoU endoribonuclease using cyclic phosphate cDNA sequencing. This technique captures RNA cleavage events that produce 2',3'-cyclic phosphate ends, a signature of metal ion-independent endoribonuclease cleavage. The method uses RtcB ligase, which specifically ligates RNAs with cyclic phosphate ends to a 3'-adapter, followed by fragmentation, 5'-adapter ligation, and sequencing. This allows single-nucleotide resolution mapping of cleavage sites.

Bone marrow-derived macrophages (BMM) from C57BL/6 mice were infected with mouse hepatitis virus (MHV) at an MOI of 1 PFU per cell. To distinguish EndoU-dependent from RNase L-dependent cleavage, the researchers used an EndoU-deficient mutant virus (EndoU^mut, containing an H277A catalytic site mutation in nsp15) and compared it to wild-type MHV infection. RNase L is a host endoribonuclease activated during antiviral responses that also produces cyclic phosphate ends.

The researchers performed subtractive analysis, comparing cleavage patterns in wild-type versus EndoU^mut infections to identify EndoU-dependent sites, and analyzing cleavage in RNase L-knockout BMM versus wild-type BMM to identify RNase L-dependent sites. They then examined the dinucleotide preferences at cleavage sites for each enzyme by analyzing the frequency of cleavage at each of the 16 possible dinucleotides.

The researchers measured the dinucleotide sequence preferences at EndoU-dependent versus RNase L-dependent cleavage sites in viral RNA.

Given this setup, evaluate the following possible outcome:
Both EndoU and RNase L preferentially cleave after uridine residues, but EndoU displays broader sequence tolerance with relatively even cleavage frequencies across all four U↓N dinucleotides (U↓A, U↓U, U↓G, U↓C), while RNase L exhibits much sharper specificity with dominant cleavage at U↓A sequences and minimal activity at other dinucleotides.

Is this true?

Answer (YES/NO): NO